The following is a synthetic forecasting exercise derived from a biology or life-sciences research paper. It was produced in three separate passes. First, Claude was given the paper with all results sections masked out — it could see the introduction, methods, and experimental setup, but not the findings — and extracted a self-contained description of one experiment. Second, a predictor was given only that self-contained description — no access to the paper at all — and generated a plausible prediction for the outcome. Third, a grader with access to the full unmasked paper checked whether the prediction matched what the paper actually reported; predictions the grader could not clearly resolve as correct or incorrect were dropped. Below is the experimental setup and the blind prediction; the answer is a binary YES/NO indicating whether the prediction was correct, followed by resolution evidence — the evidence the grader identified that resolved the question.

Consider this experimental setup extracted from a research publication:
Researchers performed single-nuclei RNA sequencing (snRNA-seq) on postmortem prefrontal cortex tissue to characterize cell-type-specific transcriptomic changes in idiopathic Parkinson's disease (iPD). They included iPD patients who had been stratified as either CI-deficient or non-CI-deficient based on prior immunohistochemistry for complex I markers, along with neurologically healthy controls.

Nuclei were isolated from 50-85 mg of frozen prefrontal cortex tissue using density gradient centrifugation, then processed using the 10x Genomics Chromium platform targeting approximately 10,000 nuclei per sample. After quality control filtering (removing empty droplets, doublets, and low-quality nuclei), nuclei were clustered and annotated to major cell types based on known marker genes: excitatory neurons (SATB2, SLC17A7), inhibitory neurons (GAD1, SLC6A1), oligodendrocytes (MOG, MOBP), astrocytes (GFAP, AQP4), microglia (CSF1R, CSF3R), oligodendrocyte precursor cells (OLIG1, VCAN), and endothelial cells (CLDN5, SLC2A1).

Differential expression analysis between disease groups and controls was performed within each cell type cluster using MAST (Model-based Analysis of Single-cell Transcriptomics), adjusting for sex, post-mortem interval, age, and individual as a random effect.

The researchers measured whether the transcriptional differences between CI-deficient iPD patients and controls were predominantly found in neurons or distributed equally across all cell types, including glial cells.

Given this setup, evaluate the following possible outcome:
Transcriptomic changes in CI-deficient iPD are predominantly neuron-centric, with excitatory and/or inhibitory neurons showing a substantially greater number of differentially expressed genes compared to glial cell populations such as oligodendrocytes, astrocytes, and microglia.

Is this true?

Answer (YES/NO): NO